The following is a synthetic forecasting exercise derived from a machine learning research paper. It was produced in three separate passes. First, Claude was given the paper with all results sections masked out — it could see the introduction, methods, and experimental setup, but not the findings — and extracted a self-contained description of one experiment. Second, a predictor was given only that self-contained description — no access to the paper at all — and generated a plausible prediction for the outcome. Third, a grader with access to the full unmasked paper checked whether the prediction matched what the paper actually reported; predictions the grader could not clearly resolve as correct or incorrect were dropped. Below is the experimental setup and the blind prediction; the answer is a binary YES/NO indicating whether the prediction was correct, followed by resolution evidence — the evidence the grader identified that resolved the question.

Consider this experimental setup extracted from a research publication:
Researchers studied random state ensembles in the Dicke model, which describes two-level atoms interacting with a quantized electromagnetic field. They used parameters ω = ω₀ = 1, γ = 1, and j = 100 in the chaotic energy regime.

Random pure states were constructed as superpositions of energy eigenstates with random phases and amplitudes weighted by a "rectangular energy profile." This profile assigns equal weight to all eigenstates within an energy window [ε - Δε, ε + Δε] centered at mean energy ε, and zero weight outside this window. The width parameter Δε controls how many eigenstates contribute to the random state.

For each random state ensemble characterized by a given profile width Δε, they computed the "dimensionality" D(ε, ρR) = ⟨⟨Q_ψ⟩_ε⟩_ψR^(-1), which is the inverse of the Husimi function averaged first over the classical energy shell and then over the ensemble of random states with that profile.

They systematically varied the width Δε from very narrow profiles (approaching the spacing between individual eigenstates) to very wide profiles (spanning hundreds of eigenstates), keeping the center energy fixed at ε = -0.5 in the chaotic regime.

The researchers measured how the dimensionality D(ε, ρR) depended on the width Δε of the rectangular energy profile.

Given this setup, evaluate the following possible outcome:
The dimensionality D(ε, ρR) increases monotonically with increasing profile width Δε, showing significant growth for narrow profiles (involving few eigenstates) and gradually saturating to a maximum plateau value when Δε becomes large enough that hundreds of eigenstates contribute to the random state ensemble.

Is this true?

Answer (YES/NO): NO